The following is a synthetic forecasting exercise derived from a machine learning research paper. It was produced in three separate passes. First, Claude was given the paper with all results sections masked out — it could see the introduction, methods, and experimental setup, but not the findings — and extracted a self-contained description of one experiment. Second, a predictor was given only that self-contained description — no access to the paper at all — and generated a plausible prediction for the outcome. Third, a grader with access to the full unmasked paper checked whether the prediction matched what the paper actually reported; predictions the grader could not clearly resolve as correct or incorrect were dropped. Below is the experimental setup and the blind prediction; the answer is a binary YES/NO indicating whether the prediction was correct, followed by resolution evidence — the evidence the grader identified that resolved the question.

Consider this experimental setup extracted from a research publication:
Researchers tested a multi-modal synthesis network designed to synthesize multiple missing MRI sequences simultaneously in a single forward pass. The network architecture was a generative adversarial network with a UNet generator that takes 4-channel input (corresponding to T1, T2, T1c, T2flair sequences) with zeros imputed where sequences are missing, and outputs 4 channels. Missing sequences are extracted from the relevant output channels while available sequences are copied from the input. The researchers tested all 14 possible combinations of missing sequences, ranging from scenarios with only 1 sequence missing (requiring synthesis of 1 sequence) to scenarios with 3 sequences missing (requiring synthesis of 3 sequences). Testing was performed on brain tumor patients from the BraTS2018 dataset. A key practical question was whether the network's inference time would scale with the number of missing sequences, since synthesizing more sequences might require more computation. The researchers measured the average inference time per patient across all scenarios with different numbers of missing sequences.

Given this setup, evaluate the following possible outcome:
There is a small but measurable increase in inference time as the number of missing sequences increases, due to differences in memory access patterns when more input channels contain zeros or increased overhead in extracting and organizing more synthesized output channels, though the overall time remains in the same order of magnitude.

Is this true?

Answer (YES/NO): NO